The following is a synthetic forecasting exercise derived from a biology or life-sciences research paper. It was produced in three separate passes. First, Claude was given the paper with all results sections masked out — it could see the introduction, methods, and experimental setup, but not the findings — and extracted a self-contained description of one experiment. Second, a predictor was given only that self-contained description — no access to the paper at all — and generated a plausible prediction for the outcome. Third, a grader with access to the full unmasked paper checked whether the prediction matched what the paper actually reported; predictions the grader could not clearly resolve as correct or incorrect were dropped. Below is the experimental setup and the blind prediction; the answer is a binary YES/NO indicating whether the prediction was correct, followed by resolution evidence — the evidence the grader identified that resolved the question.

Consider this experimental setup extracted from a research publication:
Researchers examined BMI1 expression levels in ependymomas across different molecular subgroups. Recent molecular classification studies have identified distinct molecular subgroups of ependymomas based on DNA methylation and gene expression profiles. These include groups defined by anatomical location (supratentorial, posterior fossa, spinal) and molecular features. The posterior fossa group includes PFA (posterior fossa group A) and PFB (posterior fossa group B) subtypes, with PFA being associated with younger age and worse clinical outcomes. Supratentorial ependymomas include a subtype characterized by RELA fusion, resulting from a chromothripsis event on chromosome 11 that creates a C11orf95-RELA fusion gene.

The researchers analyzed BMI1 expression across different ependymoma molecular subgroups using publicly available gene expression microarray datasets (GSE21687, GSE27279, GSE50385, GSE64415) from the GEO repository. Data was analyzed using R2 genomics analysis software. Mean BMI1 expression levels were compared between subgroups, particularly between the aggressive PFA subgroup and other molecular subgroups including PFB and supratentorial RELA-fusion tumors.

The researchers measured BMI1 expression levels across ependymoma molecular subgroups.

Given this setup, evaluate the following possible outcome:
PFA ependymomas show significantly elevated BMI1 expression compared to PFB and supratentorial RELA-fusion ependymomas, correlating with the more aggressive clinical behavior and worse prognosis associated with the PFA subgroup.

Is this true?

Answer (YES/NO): YES